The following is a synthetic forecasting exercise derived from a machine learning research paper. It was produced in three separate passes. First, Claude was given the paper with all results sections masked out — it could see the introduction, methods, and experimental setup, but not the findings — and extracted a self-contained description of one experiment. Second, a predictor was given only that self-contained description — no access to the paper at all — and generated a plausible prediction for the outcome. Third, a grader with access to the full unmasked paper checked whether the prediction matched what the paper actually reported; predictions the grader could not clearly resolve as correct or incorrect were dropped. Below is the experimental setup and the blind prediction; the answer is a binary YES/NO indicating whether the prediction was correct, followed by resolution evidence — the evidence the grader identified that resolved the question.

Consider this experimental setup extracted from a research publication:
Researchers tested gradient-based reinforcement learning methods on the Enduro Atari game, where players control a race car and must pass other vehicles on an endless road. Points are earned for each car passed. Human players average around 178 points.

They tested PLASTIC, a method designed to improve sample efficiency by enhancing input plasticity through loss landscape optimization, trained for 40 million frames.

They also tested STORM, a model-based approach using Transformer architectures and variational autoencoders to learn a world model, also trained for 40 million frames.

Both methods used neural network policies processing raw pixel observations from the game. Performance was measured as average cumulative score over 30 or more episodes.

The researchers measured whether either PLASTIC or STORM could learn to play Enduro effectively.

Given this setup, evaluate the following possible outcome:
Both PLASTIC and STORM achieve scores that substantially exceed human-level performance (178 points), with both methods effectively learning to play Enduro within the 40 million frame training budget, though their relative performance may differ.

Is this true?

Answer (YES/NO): NO